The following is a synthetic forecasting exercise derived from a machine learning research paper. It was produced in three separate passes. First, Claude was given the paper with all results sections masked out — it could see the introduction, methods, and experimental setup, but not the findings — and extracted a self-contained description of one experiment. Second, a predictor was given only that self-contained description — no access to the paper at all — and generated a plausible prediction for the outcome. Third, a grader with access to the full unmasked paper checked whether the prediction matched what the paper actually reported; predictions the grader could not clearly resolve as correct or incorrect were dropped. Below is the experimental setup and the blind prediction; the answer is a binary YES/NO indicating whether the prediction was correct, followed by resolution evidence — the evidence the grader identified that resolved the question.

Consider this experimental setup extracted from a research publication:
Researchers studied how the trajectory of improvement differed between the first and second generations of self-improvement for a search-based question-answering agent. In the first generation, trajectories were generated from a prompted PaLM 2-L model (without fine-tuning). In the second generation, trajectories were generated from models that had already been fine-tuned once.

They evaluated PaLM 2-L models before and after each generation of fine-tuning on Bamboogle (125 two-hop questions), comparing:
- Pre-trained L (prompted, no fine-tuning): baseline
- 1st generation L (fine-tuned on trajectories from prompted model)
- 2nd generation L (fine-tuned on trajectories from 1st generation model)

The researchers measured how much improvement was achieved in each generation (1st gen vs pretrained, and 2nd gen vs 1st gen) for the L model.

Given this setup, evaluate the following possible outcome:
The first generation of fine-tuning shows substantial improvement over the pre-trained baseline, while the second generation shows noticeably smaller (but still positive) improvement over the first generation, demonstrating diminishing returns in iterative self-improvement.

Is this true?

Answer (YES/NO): YES